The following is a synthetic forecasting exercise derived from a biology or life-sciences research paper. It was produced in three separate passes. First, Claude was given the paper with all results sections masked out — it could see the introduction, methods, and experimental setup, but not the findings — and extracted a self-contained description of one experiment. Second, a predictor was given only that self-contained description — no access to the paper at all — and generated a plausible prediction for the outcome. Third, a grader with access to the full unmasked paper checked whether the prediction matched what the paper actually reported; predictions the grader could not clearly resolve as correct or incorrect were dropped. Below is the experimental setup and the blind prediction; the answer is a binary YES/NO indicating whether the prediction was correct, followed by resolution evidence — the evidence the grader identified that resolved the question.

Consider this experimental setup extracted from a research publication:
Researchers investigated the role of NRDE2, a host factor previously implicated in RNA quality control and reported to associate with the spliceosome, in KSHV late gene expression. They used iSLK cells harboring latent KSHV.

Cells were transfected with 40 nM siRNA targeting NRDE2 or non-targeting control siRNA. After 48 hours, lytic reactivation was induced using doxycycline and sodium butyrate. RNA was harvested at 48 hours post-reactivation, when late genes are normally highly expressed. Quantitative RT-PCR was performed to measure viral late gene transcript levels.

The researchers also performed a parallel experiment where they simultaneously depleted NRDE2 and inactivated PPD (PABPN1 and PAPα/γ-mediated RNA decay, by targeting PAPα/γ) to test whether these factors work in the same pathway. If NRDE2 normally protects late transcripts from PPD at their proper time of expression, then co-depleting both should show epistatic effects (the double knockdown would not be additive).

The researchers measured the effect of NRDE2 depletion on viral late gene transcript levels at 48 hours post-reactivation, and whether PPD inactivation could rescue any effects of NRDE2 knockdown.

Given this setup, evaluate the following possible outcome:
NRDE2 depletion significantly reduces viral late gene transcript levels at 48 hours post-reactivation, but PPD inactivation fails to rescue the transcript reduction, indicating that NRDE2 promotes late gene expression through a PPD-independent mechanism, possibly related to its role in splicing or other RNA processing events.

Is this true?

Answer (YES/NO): NO